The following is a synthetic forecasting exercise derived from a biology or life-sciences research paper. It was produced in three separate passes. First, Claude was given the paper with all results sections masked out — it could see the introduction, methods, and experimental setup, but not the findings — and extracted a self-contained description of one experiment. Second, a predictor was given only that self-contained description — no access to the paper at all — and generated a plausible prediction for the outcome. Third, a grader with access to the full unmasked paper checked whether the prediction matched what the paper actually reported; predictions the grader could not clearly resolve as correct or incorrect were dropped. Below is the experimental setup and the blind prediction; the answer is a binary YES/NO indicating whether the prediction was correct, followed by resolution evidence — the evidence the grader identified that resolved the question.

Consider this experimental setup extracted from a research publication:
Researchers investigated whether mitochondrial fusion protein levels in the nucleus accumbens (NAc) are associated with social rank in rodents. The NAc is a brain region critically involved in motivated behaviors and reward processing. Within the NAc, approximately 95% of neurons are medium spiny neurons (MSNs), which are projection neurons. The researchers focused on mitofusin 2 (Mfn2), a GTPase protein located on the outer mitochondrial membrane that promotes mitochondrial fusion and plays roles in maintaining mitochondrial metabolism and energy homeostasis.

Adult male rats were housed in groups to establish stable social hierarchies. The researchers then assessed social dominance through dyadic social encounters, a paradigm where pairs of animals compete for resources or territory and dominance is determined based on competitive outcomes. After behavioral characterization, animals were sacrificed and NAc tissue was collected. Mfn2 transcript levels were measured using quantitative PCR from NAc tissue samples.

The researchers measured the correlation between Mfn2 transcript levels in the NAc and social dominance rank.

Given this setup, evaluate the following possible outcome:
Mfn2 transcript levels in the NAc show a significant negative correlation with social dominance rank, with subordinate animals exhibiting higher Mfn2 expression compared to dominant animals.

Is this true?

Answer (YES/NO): NO